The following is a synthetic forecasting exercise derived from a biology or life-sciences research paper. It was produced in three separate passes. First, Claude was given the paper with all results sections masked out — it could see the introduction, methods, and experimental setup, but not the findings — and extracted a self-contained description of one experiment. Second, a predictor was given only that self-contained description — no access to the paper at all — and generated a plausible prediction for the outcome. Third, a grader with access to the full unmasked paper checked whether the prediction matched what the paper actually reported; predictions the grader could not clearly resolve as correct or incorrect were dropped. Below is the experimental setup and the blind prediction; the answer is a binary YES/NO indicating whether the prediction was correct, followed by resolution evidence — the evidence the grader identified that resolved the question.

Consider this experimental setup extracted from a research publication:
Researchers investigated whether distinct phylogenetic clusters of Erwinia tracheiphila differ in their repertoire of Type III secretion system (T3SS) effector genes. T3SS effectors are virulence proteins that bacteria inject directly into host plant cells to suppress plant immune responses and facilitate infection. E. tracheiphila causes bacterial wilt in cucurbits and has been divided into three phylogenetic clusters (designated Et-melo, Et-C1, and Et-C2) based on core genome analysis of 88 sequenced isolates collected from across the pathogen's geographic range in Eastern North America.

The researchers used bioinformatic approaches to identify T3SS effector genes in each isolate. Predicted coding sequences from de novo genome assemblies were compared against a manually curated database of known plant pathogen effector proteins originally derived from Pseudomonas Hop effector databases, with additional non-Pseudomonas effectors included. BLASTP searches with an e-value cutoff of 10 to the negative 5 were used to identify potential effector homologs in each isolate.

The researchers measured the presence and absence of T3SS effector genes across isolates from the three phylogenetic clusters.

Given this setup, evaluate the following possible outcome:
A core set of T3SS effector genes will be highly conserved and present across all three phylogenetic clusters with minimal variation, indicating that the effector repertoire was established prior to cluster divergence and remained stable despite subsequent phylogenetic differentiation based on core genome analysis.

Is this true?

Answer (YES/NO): NO